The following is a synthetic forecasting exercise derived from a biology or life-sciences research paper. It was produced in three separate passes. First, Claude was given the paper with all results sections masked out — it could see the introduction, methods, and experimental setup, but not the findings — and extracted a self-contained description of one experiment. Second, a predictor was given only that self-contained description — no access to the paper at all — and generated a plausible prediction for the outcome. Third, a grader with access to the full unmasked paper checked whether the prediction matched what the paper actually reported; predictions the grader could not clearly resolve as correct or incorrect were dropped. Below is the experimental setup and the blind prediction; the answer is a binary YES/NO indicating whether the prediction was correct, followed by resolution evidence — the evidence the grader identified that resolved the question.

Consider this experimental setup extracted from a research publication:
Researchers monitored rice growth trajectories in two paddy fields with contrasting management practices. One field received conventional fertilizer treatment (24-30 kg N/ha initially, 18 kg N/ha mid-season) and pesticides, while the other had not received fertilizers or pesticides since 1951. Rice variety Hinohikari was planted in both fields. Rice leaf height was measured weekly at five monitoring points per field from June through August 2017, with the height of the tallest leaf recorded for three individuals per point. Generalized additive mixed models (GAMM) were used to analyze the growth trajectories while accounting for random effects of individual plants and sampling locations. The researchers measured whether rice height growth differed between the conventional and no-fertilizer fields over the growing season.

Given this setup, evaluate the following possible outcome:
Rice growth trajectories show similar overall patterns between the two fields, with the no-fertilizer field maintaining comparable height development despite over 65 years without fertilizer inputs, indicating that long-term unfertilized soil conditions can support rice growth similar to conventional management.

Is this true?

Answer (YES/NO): NO